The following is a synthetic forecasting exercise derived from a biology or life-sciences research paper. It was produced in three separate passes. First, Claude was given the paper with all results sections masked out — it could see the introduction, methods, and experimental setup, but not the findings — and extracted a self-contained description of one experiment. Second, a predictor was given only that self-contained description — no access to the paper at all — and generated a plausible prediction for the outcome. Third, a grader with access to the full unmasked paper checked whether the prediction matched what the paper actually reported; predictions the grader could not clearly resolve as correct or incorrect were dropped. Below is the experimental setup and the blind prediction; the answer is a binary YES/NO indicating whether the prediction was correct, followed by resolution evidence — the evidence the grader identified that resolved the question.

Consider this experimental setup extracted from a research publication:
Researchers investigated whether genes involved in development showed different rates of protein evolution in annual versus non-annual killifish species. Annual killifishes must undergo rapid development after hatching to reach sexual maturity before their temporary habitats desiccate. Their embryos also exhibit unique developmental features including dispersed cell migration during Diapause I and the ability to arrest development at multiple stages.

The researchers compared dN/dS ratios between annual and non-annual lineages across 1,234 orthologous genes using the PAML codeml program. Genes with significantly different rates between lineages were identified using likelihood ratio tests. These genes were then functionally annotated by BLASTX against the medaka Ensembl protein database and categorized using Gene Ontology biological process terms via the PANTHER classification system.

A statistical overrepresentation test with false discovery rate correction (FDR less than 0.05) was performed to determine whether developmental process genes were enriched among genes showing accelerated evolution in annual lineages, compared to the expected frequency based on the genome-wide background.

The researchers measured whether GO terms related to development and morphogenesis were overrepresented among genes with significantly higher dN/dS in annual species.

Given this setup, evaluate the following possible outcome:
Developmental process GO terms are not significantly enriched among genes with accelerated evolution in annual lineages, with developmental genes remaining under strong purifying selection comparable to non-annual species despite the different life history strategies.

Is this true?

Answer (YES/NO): NO